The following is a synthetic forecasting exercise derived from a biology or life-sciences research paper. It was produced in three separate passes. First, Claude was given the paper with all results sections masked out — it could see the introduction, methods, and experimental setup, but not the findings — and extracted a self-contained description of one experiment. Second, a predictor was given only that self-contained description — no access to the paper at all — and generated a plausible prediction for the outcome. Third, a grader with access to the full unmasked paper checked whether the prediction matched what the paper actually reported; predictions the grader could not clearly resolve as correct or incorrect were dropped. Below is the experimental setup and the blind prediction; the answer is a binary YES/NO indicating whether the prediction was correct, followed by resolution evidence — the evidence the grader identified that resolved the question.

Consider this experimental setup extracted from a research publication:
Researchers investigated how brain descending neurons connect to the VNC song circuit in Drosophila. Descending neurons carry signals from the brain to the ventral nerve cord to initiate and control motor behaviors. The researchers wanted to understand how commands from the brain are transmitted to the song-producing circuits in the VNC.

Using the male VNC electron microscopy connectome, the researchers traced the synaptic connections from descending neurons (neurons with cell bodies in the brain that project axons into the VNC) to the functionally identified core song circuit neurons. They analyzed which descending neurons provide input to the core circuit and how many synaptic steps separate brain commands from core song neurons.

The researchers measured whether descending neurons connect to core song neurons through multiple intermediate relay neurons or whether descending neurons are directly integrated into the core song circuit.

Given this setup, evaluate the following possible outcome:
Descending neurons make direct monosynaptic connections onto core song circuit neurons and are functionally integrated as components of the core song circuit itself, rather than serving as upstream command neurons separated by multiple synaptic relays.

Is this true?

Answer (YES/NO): YES